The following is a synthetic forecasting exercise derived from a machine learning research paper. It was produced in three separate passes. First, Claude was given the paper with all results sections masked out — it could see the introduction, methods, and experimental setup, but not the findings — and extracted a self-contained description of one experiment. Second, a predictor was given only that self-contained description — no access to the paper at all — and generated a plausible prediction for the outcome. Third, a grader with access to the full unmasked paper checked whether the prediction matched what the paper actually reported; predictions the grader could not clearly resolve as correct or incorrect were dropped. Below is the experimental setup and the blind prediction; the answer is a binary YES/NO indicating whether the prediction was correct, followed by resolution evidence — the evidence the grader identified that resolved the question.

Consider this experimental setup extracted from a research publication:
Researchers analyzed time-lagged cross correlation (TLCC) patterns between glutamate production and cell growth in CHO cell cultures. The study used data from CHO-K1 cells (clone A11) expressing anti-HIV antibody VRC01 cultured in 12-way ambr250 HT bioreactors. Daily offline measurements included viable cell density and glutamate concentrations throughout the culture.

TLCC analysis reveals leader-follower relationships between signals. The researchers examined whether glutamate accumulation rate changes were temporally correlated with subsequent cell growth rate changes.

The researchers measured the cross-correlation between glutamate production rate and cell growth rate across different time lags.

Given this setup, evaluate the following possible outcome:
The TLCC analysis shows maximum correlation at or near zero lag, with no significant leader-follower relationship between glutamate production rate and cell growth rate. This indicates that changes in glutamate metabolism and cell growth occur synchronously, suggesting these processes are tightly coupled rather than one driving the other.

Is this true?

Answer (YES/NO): NO